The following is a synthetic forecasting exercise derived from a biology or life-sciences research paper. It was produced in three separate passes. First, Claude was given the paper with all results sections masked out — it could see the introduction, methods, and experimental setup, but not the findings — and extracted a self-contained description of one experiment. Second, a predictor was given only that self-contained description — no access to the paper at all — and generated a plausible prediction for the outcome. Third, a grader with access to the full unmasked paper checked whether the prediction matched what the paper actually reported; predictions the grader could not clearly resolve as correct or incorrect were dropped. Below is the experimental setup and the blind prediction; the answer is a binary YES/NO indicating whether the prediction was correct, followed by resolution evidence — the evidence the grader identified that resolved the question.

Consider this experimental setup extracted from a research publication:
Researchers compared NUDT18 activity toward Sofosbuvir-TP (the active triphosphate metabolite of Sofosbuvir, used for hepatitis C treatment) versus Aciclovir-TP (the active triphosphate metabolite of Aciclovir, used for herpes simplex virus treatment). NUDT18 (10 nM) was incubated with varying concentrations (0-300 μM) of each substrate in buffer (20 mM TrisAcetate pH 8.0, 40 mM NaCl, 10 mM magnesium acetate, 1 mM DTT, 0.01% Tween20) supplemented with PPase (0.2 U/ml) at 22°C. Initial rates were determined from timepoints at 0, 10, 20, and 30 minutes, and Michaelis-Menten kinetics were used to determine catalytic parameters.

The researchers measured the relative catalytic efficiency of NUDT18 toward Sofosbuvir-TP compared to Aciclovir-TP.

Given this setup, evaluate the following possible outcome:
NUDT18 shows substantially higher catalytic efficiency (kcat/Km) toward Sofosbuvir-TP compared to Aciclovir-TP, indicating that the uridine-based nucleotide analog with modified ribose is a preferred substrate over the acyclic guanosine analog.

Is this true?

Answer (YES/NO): NO